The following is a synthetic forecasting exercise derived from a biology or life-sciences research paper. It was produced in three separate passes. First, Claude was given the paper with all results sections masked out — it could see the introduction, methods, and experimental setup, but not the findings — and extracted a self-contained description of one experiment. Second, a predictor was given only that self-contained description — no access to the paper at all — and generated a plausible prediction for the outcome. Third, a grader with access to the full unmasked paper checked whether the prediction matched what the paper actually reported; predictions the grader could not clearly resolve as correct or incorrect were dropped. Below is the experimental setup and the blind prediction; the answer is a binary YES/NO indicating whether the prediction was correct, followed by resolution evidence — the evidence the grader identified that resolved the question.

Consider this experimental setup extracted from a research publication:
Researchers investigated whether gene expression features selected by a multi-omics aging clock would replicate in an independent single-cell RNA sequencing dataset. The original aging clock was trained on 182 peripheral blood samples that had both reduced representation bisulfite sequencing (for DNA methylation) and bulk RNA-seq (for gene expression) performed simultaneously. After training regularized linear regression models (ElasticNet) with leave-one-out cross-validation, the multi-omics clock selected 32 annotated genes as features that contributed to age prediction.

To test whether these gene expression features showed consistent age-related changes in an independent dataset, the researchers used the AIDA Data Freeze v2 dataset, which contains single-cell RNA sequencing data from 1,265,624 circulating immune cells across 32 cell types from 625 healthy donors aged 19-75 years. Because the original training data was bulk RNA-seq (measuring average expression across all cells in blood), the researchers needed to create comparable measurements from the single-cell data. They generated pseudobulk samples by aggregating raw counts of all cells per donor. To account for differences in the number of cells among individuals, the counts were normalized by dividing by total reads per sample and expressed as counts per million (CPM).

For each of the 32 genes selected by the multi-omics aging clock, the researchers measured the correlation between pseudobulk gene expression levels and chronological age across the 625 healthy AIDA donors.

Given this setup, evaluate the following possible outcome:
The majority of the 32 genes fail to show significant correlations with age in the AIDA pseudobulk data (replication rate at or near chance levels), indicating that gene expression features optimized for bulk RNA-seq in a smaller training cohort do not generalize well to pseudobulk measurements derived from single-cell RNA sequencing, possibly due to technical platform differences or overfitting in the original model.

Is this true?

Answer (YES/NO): NO